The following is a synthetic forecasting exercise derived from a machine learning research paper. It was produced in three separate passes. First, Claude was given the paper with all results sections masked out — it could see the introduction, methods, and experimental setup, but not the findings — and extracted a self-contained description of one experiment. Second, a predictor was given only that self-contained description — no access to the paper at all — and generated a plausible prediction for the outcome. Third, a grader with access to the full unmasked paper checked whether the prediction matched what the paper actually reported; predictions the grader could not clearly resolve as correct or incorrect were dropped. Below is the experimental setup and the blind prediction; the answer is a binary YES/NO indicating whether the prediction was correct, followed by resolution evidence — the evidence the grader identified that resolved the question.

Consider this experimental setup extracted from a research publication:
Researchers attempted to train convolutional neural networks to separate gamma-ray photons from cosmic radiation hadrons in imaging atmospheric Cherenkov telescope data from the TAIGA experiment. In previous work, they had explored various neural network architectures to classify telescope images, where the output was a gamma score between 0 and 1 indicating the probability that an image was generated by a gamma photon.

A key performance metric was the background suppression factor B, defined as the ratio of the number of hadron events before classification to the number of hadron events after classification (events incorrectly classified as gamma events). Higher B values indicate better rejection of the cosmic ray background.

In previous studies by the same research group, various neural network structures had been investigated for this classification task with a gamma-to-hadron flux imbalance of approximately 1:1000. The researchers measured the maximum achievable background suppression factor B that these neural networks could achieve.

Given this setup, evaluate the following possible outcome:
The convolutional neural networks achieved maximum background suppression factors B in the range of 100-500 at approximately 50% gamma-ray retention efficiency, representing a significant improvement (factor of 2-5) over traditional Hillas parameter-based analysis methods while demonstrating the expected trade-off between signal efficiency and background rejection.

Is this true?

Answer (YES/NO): NO